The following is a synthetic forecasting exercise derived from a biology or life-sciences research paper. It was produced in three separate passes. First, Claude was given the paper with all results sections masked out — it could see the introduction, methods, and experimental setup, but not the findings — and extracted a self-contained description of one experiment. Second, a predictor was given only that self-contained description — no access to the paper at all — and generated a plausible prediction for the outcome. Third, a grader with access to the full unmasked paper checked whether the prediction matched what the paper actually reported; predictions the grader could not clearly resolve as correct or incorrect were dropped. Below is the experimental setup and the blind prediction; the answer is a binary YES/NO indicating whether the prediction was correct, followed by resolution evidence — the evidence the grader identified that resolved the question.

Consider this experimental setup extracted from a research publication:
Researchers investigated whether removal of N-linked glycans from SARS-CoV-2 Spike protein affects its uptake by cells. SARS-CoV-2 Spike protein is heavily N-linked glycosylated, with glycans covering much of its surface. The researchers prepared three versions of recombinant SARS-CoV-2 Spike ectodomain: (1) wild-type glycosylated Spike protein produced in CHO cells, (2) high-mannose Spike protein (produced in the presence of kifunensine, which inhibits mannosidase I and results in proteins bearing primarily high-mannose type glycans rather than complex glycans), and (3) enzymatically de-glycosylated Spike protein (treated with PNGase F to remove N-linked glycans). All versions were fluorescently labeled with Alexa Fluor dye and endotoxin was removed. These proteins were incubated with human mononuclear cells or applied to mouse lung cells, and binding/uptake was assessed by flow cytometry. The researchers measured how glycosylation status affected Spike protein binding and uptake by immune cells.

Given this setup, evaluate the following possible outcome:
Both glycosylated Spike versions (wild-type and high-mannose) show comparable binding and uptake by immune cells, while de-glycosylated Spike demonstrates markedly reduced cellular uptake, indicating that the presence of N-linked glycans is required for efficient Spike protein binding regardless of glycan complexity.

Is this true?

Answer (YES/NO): NO